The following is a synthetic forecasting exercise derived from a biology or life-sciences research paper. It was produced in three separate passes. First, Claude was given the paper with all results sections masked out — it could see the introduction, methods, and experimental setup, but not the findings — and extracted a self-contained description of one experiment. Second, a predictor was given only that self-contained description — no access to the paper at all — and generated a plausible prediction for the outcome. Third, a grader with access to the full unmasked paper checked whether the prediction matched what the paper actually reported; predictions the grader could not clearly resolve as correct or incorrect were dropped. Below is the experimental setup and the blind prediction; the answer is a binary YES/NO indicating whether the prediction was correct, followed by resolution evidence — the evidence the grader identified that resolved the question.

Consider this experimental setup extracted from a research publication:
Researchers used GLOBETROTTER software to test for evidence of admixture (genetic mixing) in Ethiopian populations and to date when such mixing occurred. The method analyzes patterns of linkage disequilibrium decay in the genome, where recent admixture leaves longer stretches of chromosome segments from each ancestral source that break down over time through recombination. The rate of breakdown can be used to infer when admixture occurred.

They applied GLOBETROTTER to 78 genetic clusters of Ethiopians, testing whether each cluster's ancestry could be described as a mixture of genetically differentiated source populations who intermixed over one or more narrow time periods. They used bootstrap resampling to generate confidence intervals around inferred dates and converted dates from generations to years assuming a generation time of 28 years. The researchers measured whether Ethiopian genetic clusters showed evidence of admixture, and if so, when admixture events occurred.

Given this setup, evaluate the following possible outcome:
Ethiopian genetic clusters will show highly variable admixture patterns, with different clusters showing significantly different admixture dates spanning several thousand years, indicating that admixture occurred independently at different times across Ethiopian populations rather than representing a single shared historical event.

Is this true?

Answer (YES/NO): YES